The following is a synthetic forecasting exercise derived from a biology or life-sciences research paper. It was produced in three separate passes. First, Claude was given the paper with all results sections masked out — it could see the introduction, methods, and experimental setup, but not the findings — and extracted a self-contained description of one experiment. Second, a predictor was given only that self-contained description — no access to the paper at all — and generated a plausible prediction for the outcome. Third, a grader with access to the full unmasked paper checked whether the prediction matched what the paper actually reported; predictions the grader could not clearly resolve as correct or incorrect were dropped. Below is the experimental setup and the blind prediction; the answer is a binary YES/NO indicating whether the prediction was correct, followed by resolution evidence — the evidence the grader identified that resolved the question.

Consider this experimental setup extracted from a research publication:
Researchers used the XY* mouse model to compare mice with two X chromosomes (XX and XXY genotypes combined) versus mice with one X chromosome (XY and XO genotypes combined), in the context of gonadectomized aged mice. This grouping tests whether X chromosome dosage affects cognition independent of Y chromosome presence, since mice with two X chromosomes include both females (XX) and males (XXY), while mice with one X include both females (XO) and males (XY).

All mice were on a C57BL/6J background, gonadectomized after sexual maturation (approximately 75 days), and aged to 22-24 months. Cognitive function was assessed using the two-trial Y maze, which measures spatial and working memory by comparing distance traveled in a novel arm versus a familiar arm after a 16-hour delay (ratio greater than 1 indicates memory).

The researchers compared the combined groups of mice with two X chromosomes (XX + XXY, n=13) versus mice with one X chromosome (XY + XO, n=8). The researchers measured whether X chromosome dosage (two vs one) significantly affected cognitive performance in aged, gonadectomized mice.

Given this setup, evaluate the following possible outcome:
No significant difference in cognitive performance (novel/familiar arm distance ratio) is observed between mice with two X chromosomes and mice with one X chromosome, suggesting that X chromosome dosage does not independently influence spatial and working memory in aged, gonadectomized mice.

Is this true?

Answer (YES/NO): NO